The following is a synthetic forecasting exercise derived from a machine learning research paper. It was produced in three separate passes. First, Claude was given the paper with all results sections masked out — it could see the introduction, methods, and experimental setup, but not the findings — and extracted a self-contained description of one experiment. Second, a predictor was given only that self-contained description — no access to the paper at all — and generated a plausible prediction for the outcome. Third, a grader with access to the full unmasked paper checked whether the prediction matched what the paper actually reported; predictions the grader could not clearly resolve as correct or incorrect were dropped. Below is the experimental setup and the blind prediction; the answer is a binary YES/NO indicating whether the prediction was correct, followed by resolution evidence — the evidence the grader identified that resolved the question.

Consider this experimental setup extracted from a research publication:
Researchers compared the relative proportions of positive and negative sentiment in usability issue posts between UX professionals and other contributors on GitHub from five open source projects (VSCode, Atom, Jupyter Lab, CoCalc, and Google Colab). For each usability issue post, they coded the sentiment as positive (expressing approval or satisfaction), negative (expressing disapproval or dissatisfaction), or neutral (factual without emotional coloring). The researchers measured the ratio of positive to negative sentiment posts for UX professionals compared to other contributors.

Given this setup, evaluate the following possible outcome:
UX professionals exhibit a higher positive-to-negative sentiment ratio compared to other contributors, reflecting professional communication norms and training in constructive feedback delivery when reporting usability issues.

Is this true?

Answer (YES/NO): NO